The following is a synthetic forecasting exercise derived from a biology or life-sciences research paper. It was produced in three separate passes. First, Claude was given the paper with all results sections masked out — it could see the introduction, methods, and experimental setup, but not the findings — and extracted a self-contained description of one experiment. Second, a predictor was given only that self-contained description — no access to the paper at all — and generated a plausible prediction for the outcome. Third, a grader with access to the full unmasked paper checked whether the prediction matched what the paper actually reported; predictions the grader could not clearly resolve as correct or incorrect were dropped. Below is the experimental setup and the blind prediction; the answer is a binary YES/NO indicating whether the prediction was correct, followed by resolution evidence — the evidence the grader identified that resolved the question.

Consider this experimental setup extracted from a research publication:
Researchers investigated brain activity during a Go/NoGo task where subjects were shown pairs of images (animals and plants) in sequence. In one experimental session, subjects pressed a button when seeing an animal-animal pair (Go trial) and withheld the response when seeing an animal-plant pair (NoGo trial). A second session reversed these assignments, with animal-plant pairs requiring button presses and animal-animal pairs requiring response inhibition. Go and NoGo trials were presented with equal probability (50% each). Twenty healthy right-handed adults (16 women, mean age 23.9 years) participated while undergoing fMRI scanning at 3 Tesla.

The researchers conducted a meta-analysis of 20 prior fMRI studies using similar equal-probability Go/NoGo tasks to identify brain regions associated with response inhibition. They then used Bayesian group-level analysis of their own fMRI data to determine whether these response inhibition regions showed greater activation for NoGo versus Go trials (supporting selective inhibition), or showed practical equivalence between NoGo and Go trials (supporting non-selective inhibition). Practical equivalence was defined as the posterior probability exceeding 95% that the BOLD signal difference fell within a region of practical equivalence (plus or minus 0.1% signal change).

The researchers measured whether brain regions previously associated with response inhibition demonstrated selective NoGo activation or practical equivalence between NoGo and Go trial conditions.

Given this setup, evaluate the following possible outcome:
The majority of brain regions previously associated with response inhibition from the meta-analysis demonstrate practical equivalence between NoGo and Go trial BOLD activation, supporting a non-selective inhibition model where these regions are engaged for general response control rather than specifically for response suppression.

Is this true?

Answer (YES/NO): NO